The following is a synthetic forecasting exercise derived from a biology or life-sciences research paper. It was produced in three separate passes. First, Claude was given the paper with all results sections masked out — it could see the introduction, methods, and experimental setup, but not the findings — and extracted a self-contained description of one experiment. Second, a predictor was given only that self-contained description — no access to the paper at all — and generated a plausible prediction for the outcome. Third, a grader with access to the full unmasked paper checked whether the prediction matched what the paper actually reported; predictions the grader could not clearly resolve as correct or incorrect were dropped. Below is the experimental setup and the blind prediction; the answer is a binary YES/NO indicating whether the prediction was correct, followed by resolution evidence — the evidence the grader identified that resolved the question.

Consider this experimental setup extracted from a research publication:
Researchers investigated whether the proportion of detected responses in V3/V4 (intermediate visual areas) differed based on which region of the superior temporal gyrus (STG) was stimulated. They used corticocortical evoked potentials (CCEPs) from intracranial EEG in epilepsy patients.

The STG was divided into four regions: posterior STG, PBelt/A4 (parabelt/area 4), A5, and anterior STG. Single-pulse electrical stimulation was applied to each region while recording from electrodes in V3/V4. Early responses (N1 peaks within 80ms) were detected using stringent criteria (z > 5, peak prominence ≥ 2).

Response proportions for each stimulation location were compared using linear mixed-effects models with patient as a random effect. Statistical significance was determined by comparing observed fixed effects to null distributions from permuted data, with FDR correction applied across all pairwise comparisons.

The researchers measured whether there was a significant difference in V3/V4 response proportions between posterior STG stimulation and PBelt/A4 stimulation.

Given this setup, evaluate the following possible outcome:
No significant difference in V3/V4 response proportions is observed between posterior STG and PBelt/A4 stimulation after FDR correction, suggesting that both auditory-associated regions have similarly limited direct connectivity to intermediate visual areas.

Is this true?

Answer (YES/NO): NO